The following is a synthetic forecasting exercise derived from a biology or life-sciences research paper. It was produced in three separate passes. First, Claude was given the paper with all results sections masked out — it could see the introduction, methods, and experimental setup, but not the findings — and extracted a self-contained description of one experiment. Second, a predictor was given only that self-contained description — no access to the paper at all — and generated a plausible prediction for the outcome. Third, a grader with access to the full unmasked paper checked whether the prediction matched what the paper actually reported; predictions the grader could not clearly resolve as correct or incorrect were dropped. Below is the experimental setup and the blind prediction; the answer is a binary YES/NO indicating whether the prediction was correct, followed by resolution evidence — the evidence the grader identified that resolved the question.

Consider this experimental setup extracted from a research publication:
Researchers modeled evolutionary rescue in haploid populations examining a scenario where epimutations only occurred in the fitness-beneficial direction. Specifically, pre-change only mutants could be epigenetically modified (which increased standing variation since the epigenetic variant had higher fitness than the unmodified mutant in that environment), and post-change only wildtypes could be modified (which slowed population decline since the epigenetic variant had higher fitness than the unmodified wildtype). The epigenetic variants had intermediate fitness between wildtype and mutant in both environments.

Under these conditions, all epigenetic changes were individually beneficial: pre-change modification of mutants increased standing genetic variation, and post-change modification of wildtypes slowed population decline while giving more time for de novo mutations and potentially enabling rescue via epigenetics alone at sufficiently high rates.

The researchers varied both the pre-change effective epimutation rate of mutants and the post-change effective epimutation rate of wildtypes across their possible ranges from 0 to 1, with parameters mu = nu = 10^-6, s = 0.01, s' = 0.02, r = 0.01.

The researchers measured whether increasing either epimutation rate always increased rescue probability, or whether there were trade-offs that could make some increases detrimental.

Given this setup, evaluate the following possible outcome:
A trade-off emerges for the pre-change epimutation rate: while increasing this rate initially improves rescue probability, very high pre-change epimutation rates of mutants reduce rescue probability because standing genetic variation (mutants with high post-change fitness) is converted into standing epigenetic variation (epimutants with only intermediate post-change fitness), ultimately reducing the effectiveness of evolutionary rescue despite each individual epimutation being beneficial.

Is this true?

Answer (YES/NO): NO